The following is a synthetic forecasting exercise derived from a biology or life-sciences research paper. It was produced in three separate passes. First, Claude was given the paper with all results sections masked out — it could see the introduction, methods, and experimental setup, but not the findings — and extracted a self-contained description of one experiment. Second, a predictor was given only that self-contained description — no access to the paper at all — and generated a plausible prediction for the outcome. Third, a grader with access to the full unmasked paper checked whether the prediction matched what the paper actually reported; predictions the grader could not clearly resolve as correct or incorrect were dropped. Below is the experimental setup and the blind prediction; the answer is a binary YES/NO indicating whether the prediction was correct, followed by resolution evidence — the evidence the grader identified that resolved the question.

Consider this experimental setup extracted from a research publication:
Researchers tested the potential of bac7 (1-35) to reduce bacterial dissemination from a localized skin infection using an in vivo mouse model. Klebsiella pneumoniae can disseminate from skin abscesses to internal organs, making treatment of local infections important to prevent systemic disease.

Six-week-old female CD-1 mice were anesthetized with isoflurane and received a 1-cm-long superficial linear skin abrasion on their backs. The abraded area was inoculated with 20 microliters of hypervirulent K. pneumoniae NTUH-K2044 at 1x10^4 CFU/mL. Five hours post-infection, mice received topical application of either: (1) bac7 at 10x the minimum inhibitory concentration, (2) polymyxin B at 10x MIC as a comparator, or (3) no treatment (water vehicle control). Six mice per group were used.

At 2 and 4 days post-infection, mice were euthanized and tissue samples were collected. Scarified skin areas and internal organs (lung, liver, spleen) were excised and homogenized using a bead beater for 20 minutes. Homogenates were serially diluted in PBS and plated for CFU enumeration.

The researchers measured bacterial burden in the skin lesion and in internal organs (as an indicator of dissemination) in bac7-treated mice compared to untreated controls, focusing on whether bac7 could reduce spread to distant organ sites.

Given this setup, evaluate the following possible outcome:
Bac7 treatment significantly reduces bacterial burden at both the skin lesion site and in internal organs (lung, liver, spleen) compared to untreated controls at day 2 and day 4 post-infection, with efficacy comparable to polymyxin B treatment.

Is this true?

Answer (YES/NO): NO